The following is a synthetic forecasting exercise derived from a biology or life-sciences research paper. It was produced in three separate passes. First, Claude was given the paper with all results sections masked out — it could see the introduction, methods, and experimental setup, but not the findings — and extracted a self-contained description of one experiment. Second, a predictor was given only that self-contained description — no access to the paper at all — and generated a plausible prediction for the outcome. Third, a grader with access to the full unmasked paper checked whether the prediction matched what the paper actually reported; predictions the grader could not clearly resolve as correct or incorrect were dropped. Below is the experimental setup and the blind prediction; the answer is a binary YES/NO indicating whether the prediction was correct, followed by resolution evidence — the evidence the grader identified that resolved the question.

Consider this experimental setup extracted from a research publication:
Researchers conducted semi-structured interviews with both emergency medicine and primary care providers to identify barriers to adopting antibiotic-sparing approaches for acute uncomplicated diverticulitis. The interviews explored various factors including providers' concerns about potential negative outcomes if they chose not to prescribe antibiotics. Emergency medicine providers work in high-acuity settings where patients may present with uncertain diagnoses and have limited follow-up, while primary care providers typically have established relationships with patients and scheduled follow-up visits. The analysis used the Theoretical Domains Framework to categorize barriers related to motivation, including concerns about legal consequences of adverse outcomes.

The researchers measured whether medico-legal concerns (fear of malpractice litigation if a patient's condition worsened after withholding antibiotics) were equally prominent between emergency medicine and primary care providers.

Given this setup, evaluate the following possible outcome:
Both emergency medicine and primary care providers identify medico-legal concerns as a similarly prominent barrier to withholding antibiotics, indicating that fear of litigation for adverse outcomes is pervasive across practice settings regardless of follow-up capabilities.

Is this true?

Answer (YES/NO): NO